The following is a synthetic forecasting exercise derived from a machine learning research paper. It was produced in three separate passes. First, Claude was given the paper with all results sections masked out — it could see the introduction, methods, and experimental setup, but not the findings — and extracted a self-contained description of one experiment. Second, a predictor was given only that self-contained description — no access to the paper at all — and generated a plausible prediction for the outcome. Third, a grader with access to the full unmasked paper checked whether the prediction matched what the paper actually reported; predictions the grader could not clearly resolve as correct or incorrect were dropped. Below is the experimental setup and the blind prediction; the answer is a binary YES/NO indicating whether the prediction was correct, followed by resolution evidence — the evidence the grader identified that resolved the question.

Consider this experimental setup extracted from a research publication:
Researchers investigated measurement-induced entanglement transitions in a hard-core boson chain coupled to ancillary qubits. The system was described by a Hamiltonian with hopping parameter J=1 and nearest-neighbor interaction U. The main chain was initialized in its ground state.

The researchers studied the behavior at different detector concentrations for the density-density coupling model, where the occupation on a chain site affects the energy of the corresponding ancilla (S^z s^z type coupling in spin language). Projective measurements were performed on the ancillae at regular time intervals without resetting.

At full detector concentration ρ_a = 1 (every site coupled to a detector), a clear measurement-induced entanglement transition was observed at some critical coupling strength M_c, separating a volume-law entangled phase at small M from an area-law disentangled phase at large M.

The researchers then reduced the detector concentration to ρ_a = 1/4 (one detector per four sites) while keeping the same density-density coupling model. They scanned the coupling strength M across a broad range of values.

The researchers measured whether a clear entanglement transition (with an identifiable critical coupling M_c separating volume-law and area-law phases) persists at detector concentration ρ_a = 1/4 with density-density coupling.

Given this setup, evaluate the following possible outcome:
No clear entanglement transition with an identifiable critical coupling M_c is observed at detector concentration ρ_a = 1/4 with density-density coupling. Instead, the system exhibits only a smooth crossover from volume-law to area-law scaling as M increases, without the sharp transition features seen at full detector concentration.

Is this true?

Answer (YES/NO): NO